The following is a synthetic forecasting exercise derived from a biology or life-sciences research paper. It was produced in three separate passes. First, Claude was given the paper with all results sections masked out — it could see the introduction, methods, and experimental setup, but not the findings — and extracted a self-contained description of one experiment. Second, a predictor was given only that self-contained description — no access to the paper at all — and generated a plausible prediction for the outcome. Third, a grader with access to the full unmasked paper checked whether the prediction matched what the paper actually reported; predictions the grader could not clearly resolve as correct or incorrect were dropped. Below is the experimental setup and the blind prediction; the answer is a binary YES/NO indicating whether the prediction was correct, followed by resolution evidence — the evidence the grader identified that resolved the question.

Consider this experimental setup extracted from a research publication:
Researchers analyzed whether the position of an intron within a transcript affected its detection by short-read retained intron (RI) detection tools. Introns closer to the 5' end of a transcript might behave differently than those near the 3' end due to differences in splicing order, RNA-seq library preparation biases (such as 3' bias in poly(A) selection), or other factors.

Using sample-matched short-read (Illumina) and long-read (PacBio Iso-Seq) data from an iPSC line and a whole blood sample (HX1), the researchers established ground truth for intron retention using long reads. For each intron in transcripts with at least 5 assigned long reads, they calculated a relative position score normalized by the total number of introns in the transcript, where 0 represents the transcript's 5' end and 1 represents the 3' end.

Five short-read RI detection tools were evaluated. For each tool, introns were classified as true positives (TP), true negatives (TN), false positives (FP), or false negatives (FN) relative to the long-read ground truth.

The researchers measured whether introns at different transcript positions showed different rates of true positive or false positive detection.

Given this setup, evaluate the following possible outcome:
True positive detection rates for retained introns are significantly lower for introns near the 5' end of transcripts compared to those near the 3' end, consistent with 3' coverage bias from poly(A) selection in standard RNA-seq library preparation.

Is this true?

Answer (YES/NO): NO